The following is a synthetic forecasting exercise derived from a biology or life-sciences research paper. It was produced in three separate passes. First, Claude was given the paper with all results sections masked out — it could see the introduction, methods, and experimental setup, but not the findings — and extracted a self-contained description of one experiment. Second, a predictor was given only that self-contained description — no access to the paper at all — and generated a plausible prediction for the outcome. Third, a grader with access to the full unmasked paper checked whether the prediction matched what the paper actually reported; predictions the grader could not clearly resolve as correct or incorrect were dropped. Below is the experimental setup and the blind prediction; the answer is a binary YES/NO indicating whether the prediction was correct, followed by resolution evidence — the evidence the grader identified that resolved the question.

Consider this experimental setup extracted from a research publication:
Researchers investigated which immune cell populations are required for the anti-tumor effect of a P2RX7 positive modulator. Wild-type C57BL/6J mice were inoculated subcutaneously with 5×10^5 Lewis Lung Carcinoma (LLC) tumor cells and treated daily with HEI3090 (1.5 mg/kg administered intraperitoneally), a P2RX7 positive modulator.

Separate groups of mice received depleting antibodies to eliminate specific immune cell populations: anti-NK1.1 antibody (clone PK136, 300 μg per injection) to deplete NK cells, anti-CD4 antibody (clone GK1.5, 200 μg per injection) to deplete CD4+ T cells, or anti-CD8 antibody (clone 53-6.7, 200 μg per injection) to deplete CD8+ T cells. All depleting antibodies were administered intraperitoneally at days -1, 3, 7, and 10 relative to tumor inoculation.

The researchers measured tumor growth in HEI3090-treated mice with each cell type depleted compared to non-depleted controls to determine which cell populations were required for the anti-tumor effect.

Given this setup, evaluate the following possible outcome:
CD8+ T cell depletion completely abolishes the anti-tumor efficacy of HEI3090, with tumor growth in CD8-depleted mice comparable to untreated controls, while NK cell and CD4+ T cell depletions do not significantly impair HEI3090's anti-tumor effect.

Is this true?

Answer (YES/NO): NO